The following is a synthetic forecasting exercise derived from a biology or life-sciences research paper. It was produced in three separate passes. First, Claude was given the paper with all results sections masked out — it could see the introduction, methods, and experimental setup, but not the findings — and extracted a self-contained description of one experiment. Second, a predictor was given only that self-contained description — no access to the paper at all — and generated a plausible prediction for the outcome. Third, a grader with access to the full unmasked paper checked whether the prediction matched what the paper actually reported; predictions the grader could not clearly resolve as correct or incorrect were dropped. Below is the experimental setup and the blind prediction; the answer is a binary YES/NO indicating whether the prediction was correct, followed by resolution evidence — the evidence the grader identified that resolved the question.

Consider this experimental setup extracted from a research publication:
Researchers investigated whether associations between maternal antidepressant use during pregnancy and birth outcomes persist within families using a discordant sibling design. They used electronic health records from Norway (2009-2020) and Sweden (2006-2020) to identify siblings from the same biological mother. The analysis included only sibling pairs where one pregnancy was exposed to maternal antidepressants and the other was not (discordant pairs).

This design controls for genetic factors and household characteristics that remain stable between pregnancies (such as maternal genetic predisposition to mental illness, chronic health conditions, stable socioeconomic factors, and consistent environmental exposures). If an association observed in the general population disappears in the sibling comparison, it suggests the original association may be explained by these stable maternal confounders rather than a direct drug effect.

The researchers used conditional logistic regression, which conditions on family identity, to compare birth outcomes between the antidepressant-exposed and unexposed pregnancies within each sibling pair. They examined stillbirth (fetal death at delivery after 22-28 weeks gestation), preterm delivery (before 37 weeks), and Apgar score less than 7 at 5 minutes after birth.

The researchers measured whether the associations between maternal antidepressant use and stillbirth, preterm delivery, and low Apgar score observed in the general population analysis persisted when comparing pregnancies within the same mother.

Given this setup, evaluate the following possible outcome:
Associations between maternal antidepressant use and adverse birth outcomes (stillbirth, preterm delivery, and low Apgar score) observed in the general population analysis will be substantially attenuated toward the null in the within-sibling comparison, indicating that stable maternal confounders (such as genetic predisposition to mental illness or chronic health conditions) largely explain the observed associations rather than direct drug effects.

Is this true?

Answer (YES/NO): NO